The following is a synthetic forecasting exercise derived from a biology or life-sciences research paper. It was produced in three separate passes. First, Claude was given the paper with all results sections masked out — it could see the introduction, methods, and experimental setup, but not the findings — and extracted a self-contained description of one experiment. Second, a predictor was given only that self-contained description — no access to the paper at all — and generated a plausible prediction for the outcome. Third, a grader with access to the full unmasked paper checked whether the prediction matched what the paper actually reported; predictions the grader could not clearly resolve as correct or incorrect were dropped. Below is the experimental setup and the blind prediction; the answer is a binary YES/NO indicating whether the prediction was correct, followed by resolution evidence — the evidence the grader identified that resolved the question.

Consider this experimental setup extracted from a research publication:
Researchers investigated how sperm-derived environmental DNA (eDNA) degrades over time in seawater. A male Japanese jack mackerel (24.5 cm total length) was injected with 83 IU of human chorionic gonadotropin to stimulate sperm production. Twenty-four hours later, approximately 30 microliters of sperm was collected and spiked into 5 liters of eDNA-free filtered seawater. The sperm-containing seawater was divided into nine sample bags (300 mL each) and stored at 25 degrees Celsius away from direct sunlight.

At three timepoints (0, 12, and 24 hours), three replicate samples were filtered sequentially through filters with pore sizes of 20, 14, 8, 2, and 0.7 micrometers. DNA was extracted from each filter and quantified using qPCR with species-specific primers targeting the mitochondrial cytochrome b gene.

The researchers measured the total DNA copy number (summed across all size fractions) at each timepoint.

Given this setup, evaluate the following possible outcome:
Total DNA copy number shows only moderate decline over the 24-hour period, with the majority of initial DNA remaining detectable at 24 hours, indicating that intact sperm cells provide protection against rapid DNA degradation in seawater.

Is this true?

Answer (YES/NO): NO